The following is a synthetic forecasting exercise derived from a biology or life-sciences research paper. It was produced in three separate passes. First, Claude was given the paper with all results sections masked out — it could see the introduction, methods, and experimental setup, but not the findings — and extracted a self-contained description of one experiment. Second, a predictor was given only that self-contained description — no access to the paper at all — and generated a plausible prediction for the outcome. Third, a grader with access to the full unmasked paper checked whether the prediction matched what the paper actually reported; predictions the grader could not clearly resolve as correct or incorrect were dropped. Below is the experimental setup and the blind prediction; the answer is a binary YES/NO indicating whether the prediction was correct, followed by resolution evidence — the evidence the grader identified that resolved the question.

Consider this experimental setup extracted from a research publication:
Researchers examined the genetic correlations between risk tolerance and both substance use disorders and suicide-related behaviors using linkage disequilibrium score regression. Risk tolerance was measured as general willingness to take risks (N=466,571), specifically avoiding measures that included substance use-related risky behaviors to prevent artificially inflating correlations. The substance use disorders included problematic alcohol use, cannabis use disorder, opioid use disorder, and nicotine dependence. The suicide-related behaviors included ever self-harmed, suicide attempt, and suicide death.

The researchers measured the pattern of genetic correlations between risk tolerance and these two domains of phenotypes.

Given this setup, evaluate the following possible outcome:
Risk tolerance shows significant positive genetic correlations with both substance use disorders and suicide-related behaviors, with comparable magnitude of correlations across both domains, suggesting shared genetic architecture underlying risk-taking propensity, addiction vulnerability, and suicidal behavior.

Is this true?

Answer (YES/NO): YES